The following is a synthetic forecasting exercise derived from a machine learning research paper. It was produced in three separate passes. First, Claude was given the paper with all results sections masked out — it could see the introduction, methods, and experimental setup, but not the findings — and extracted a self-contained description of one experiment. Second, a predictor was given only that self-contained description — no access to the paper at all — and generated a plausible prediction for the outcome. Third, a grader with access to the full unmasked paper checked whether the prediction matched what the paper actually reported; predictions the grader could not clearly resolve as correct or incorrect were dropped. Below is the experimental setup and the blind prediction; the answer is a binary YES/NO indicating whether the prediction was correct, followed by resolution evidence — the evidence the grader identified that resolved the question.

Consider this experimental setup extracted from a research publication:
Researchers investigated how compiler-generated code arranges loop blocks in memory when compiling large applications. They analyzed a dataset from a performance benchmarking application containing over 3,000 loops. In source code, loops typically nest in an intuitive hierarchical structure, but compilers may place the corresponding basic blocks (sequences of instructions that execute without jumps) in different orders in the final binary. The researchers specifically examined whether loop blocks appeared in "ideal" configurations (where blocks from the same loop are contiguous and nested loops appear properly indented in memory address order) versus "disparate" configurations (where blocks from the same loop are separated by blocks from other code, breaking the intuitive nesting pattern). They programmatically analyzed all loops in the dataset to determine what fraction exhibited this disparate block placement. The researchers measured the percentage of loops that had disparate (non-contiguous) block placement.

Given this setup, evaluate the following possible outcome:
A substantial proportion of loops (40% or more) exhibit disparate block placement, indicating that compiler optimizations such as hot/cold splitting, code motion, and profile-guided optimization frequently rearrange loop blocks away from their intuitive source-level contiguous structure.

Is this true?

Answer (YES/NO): NO